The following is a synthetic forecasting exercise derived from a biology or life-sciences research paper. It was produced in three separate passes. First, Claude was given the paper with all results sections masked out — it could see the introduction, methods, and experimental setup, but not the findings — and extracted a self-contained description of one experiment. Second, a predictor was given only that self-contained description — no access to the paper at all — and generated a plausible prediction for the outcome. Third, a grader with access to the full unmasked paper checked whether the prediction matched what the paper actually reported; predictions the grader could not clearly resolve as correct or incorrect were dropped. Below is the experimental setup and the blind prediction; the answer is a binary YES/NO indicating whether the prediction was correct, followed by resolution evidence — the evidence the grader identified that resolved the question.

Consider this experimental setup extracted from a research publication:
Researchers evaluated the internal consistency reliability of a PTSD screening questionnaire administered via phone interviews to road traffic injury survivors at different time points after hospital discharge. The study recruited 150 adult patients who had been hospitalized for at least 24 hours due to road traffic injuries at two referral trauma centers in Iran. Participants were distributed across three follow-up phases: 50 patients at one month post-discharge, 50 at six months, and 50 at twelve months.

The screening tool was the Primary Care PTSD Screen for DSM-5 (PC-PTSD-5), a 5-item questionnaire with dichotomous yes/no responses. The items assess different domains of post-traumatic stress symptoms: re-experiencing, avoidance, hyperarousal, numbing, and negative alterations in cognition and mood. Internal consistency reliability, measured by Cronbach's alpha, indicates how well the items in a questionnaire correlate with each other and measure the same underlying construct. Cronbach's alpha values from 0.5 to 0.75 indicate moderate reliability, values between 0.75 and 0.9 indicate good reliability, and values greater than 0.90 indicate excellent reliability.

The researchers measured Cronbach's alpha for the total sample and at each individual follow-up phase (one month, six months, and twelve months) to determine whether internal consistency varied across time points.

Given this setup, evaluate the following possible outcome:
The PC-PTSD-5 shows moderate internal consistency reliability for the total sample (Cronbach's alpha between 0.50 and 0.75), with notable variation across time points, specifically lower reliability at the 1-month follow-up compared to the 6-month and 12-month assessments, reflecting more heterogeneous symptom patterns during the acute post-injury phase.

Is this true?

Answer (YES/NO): NO